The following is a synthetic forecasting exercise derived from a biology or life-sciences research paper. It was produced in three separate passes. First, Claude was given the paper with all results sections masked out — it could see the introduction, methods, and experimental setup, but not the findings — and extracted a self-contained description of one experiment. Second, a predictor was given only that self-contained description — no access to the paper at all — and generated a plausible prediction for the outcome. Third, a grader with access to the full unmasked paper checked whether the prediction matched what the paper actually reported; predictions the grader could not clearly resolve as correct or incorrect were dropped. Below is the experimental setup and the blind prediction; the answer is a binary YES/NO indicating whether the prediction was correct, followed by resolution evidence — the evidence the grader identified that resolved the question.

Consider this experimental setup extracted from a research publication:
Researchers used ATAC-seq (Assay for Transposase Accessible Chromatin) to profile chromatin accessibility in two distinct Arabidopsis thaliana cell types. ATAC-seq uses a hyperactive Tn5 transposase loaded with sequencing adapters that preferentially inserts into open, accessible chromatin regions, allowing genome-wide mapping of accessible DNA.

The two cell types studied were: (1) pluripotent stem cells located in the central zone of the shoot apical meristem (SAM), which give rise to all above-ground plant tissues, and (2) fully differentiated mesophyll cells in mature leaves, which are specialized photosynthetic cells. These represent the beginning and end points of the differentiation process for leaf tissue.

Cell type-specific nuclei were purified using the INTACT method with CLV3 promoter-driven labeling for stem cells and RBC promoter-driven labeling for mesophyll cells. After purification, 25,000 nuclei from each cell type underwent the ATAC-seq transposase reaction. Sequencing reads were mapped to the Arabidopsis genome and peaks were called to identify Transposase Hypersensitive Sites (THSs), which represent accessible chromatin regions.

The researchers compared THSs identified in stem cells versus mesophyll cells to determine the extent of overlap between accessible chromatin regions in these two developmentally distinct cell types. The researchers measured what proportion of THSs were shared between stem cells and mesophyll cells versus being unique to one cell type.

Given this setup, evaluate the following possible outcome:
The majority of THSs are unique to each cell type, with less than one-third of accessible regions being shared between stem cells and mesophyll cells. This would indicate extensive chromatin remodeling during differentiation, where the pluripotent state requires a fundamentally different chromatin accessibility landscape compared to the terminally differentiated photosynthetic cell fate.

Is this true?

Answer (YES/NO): NO